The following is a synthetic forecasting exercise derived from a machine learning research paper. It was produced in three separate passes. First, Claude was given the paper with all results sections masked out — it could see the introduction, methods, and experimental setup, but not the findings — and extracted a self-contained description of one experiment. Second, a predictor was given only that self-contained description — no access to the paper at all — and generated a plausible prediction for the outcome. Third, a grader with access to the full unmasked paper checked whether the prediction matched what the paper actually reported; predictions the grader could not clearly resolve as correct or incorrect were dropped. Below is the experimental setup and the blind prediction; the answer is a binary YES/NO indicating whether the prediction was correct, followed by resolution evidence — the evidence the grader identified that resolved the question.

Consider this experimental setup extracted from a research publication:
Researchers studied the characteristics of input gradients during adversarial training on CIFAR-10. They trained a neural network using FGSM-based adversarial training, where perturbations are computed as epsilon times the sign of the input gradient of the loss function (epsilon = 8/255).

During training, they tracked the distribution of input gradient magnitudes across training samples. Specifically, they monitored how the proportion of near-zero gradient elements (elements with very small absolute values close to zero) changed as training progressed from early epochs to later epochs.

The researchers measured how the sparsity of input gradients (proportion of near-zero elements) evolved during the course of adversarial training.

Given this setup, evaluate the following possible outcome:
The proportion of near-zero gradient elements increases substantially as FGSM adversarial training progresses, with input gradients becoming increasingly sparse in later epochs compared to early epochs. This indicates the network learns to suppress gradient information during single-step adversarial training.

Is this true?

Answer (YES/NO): YES